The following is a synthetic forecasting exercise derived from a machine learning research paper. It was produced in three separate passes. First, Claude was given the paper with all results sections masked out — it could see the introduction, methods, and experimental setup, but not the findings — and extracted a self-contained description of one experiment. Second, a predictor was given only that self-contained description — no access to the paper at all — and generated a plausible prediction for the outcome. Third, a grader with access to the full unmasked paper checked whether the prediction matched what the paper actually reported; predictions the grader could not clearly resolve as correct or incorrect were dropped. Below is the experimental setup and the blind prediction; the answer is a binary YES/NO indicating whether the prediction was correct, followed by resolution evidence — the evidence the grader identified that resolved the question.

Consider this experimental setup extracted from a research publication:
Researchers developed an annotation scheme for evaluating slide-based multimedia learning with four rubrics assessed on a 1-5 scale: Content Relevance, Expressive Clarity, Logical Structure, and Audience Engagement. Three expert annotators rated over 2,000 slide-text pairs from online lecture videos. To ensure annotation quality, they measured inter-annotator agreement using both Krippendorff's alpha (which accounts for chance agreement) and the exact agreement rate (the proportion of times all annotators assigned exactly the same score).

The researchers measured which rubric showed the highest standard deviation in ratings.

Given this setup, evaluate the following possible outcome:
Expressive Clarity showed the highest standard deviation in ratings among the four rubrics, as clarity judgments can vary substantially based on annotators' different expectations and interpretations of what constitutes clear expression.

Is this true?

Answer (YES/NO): NO